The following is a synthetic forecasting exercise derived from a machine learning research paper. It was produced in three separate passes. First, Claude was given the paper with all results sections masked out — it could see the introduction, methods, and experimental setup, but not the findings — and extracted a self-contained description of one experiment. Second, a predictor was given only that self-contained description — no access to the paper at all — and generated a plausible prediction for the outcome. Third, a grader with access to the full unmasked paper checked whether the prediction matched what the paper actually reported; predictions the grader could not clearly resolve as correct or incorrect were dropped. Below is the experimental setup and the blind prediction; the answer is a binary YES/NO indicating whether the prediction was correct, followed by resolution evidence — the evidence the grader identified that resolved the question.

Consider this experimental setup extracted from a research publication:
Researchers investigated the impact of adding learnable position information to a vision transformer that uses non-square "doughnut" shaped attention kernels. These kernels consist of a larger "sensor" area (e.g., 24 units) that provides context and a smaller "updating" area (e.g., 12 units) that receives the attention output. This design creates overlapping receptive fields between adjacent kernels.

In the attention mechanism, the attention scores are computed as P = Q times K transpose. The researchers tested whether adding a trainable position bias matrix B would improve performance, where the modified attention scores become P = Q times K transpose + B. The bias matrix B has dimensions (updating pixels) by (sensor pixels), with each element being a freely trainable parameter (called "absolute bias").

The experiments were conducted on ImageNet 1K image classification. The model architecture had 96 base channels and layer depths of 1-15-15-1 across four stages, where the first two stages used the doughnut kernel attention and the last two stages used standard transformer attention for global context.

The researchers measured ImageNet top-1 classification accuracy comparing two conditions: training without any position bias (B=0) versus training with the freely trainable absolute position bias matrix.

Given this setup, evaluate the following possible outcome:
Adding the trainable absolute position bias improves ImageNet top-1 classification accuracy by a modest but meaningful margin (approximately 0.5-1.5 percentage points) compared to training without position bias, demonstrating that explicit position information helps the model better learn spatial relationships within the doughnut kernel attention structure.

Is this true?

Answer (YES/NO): YES